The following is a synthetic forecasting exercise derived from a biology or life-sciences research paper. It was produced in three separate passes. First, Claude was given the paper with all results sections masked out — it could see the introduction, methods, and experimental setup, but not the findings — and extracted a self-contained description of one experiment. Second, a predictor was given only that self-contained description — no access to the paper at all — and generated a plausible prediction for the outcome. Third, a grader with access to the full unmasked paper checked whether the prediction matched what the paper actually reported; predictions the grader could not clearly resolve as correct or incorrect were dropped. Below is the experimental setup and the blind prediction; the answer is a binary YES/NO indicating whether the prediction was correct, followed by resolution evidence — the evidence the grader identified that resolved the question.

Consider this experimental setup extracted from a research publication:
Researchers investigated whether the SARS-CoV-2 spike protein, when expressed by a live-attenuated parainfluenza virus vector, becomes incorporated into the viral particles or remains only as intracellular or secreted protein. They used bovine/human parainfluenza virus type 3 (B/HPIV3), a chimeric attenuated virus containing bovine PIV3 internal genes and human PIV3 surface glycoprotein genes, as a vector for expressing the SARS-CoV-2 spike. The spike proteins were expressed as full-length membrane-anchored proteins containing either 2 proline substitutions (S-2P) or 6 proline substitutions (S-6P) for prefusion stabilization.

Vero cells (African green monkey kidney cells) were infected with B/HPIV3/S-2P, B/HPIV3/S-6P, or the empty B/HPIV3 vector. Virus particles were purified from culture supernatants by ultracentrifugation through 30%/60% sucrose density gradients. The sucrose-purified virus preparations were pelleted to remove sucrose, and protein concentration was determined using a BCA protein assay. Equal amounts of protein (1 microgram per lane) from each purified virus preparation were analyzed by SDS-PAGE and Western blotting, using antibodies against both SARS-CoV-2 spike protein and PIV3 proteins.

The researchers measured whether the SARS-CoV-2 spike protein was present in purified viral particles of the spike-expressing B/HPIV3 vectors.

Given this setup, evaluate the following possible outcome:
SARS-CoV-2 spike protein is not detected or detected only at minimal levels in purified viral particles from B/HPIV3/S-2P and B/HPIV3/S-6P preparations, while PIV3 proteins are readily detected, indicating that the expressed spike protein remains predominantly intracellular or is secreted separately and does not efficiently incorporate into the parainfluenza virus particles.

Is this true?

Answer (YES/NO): NO